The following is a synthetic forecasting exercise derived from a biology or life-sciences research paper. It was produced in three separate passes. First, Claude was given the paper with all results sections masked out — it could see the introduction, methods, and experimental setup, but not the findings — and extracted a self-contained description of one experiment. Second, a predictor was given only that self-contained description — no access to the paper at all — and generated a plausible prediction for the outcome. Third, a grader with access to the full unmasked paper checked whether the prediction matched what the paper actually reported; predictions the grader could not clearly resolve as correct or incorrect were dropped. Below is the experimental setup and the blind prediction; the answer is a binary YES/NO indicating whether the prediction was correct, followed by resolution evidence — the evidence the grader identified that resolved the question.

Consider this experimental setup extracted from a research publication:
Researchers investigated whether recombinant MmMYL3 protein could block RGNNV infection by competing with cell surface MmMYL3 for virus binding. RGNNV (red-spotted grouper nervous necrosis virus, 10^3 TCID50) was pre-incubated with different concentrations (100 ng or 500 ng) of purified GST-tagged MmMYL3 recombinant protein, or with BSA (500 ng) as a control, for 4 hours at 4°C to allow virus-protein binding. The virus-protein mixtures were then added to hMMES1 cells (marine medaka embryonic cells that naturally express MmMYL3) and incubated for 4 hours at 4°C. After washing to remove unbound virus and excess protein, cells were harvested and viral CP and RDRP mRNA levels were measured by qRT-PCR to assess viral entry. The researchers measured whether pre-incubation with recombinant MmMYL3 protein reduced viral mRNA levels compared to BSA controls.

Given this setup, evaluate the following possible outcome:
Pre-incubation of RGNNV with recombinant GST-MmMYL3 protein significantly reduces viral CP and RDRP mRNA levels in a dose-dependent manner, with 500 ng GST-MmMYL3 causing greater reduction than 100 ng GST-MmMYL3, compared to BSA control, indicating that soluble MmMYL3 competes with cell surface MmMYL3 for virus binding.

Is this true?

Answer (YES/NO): YES